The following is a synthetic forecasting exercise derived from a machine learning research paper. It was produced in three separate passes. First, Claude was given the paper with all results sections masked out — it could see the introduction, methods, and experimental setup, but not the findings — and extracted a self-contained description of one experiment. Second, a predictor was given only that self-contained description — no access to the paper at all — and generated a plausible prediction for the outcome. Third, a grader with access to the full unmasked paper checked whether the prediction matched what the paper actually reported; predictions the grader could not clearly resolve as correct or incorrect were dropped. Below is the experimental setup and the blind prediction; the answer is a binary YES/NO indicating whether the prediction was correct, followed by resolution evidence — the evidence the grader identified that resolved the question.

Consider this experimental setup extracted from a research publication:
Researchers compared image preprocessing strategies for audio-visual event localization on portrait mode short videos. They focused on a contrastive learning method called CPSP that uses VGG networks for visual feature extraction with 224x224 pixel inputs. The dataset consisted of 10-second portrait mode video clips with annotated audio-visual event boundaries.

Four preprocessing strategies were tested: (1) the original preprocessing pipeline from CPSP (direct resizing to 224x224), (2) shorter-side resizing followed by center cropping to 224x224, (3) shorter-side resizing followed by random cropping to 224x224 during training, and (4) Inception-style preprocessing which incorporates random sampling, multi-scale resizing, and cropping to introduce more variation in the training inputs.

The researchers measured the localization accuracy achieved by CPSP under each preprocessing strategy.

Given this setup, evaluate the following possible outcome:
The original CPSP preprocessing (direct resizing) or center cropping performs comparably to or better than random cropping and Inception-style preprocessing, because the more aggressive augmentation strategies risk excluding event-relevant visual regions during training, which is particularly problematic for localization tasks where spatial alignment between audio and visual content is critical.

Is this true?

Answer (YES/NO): NO